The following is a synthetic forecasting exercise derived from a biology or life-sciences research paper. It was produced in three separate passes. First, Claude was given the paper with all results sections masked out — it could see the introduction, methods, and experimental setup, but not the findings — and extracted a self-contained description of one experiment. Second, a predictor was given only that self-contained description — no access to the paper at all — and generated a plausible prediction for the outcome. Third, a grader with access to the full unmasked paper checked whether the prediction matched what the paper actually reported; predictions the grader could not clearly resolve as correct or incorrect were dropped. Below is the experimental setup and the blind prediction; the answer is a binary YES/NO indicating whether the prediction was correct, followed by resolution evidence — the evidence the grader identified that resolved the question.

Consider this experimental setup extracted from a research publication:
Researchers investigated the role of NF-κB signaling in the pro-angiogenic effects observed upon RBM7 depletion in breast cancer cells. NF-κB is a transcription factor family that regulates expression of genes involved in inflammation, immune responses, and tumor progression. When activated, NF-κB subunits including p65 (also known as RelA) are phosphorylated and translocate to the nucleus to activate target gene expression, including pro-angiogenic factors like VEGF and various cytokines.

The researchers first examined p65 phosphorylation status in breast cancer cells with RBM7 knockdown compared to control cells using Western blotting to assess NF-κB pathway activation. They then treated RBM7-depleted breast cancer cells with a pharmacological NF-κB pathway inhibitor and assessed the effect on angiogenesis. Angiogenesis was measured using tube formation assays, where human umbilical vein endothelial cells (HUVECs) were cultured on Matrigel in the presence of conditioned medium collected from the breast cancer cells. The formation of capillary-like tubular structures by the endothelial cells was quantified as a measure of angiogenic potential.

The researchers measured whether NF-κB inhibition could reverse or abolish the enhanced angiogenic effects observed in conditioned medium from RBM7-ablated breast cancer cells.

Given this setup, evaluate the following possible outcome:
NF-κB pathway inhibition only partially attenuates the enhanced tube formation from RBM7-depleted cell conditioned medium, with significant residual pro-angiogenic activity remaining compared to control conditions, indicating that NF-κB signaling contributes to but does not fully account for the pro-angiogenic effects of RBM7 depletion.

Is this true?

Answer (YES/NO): NO